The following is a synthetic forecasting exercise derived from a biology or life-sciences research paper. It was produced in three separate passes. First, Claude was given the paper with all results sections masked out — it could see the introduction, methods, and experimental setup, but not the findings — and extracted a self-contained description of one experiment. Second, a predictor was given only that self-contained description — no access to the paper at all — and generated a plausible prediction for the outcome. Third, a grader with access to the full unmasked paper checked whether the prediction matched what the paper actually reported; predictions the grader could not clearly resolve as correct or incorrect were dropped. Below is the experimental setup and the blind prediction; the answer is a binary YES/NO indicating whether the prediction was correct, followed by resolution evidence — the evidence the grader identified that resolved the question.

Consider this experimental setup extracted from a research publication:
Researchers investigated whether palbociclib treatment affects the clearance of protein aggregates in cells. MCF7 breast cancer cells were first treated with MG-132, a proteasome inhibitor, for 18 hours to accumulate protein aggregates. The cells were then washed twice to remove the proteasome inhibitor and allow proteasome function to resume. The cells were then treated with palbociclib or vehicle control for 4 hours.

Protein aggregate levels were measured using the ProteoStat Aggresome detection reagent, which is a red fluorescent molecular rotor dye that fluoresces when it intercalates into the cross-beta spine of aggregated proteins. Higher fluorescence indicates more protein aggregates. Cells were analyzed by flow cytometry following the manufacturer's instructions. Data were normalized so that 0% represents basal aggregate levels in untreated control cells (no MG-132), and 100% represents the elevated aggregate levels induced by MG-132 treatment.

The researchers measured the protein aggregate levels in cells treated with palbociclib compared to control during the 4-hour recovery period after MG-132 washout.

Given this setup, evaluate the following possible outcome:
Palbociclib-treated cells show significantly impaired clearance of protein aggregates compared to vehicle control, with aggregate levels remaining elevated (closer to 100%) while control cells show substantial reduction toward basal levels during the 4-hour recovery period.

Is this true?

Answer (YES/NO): NO